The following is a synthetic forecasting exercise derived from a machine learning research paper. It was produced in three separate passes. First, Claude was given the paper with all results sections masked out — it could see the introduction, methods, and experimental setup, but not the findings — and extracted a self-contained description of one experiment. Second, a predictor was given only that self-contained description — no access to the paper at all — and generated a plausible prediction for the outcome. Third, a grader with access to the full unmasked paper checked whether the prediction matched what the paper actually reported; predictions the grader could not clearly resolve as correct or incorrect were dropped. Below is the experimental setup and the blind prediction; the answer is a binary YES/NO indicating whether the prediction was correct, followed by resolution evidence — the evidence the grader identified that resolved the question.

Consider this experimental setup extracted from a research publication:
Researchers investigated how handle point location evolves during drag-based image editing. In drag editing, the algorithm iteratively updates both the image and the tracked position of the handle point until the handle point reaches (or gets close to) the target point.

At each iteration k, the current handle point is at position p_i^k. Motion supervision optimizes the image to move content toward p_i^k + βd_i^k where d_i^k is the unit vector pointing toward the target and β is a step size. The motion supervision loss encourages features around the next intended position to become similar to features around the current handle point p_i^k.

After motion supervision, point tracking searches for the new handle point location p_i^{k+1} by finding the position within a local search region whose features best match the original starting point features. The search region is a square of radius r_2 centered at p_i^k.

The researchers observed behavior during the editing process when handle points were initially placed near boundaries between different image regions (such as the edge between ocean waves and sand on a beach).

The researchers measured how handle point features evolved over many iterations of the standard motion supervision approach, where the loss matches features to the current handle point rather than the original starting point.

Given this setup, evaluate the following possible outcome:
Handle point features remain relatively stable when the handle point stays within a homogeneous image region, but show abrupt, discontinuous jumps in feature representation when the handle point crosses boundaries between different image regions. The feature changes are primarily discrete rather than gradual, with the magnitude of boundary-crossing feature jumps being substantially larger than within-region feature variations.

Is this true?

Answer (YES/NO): NO